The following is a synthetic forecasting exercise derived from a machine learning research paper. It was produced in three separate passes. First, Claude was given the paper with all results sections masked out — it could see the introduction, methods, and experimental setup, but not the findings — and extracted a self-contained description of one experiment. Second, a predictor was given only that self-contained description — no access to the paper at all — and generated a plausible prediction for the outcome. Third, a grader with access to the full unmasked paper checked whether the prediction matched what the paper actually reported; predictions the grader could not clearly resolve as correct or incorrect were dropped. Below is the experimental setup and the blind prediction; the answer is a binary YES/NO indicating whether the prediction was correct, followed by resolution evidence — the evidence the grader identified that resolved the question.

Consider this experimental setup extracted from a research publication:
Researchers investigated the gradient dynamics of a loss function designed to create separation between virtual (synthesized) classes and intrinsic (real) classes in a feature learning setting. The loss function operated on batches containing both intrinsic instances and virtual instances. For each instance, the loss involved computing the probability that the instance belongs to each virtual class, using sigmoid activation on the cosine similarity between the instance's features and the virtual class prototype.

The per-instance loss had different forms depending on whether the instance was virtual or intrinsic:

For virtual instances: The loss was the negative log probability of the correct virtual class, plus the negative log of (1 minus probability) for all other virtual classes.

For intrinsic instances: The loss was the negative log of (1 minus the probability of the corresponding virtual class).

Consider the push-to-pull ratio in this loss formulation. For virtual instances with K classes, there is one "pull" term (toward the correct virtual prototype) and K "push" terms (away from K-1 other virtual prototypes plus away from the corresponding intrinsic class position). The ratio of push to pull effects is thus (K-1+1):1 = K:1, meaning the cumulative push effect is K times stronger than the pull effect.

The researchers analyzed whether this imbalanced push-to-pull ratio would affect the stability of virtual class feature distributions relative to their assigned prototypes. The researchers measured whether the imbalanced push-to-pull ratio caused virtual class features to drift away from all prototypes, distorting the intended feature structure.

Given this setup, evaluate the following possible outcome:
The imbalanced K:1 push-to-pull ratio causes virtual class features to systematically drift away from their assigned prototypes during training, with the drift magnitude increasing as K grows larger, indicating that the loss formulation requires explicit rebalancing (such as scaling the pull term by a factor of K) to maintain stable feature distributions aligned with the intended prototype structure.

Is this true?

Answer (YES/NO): YES